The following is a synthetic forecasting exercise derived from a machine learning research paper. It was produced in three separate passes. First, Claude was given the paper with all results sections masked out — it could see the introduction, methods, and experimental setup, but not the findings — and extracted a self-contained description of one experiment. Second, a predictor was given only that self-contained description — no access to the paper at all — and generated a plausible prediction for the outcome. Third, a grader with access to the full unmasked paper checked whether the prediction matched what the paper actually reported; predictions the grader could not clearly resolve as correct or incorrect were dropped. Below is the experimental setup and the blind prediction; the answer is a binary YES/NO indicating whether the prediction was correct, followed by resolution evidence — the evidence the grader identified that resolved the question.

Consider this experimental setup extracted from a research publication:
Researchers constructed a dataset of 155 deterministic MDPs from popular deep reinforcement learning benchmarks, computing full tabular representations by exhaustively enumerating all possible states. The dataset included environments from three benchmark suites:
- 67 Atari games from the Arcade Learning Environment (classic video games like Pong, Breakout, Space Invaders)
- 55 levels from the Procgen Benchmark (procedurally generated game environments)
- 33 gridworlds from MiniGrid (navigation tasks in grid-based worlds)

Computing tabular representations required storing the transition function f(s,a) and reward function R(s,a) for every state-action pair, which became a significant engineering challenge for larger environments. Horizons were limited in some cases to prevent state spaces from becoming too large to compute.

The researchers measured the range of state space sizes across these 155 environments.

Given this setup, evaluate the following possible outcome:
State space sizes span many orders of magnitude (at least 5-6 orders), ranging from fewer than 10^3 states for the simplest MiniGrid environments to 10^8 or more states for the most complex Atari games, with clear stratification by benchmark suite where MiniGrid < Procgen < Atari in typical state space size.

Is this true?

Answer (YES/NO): NO